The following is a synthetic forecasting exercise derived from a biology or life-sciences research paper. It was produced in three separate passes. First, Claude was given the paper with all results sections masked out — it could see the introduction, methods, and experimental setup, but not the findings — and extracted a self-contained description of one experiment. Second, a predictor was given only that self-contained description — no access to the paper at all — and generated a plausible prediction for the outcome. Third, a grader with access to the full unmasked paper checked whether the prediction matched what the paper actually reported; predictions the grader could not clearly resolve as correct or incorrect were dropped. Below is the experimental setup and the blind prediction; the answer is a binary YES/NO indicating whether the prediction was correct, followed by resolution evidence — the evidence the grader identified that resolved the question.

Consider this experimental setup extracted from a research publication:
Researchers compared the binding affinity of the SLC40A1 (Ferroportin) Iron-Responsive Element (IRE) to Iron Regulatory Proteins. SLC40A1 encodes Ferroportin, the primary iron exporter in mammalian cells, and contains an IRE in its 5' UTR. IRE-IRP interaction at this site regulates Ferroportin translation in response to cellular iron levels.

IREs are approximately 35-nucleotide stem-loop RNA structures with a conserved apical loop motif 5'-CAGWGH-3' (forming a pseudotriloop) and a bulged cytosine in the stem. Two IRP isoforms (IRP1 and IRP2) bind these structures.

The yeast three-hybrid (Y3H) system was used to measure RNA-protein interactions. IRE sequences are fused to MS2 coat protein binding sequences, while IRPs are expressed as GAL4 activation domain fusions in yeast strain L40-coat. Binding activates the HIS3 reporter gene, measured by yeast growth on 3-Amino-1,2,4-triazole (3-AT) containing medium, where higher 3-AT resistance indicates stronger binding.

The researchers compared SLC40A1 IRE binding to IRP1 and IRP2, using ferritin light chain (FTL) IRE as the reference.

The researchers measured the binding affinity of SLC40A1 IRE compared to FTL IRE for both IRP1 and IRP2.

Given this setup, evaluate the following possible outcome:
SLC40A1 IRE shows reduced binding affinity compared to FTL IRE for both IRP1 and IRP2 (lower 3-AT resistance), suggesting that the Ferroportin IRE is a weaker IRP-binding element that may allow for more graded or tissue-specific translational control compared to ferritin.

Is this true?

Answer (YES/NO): NO